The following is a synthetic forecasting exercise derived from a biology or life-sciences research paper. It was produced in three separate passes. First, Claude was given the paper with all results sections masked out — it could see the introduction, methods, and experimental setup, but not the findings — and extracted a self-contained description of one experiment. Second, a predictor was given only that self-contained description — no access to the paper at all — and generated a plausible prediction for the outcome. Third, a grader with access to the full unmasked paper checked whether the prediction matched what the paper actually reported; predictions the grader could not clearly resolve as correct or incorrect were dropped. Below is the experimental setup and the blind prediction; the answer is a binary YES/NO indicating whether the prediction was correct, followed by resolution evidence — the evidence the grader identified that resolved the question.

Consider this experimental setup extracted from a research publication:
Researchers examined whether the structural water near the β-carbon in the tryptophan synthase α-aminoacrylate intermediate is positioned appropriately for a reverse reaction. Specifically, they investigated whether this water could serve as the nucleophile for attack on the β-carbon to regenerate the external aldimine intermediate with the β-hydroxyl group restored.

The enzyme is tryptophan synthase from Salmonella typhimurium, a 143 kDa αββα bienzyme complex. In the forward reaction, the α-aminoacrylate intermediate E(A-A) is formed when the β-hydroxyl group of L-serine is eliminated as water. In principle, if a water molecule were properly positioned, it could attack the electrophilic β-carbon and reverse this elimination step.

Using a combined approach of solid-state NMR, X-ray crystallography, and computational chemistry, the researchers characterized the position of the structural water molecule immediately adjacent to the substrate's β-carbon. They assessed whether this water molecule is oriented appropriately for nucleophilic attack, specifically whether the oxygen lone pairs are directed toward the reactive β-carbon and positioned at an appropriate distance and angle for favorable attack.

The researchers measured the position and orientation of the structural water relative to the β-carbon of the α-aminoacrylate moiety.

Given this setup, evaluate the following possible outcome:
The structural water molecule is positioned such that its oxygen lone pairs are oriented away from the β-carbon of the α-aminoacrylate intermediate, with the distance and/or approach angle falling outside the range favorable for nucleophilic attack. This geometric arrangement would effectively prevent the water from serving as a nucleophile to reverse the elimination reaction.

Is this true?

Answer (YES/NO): NO